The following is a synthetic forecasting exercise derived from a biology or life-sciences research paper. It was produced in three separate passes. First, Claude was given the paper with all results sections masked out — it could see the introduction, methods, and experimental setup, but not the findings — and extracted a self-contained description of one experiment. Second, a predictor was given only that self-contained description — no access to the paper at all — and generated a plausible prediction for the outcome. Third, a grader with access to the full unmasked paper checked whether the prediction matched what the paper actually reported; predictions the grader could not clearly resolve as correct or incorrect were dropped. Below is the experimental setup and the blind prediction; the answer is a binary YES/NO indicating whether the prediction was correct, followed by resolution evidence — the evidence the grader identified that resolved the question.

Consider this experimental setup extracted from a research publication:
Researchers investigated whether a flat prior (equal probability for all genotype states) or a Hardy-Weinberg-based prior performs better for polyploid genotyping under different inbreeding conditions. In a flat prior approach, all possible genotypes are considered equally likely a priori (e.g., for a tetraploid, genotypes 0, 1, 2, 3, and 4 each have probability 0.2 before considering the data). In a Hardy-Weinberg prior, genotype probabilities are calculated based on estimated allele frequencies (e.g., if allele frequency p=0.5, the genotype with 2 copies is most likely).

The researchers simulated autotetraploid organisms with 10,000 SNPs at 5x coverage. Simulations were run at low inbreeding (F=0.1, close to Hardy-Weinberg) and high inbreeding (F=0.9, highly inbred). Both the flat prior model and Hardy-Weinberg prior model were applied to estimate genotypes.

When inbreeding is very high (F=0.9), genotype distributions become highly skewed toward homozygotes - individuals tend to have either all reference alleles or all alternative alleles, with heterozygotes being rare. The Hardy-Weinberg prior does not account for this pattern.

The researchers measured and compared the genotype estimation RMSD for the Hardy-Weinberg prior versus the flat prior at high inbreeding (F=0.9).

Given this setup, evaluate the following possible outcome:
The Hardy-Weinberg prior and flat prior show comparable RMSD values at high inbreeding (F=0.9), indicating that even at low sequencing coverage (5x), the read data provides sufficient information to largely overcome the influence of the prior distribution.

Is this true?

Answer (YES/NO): NO